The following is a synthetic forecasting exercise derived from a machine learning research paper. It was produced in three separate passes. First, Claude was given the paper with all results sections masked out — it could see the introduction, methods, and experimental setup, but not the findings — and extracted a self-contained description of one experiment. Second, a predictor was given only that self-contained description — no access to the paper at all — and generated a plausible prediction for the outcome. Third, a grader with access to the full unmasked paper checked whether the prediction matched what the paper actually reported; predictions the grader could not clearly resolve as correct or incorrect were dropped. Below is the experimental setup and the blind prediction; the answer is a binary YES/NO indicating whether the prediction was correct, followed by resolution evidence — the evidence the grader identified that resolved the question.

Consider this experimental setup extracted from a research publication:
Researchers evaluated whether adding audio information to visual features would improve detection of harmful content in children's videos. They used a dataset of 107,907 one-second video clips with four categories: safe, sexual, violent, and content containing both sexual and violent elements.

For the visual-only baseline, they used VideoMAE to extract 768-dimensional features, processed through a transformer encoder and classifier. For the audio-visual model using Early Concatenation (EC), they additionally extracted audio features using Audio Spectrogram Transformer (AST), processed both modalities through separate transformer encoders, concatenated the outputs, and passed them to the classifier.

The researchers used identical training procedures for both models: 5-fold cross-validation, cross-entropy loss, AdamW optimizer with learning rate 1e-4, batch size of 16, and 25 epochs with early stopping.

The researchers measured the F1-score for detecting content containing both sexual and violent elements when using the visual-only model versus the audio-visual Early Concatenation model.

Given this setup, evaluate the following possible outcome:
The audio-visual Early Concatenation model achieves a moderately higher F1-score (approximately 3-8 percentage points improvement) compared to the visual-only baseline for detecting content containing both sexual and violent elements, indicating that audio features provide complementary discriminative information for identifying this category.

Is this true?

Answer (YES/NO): NO